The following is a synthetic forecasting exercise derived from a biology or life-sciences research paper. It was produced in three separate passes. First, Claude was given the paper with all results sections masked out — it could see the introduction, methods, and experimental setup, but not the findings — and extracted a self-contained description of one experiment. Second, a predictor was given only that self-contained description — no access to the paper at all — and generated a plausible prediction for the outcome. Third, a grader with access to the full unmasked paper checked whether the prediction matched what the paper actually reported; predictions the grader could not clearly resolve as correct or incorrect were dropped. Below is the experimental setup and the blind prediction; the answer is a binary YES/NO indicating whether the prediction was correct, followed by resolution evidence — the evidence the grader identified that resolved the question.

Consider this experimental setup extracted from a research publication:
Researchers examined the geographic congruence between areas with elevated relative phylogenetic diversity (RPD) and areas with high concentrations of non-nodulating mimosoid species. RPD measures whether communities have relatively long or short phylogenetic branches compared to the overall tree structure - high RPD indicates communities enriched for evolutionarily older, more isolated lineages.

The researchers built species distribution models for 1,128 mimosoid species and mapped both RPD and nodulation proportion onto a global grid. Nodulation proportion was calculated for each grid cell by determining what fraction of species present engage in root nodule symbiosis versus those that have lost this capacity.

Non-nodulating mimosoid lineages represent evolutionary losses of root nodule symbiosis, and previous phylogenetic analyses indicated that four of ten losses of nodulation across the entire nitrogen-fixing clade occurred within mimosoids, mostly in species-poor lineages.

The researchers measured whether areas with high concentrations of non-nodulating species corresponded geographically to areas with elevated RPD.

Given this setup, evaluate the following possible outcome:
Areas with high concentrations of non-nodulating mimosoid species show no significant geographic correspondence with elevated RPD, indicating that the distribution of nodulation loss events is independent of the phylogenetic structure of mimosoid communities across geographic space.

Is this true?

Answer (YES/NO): NO